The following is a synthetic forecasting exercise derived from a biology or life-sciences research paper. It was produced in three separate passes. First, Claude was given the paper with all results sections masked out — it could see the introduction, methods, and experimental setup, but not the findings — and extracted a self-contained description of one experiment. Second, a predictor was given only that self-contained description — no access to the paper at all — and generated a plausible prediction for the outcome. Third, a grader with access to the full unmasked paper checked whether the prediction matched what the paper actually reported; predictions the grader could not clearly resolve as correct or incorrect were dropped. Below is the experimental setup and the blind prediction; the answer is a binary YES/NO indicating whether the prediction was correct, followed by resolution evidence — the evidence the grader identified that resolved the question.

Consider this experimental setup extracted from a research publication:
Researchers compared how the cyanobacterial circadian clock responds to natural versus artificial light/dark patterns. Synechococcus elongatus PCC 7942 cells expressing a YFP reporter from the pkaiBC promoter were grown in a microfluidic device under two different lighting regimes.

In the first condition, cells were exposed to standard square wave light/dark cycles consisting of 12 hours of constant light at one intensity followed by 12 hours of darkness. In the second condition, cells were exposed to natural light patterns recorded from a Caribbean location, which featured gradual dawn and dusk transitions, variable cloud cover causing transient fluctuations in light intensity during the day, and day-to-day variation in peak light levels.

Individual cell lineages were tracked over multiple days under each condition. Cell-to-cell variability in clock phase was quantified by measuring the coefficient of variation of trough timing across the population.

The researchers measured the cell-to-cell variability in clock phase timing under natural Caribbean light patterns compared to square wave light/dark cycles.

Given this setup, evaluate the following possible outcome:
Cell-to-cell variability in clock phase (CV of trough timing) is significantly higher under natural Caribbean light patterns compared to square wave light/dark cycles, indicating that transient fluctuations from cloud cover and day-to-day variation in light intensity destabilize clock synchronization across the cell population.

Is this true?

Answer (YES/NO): NO